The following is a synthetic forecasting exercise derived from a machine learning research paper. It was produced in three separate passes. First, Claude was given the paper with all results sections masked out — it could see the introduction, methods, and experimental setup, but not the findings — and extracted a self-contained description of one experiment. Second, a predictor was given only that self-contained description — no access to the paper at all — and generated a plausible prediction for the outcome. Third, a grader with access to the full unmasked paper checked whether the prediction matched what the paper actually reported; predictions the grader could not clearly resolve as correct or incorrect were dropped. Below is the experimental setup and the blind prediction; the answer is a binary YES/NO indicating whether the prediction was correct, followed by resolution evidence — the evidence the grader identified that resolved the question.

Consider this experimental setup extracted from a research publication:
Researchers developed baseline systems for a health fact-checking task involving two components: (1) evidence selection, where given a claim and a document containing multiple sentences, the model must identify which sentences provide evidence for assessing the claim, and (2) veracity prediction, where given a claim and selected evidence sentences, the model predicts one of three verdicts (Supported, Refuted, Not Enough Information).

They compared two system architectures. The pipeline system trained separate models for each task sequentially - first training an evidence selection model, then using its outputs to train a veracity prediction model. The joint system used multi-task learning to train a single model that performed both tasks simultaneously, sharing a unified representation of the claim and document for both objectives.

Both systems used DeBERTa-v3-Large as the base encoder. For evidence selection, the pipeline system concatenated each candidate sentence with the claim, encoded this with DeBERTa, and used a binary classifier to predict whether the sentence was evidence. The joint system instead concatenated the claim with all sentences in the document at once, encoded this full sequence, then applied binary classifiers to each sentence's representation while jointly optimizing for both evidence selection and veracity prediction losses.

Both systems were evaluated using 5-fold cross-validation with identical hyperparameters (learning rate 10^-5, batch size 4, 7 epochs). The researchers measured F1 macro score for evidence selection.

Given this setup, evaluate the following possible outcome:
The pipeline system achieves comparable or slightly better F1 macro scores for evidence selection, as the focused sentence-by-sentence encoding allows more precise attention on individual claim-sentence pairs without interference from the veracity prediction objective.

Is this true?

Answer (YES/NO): NO